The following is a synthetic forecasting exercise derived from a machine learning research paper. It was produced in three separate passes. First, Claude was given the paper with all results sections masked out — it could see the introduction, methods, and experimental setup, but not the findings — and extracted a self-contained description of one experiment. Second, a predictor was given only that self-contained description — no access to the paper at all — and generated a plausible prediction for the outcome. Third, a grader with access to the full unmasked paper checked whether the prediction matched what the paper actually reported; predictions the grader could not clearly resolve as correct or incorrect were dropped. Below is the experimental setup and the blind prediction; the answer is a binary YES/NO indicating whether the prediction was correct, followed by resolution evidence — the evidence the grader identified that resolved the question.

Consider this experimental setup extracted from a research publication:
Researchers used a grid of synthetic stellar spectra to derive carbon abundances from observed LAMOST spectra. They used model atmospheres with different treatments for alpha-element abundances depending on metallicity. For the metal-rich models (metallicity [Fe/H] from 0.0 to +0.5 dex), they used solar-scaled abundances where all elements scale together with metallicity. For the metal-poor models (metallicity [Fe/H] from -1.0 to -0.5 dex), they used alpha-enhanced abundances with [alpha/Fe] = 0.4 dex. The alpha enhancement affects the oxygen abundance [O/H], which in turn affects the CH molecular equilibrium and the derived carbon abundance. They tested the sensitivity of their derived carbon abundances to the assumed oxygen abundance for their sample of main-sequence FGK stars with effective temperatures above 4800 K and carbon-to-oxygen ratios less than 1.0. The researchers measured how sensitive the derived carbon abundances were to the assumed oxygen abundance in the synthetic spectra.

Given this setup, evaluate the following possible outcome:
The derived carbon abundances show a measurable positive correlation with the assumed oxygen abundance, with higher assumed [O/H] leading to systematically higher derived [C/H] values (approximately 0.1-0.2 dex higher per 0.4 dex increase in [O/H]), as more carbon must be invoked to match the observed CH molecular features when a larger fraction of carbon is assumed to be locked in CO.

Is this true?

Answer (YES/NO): NO